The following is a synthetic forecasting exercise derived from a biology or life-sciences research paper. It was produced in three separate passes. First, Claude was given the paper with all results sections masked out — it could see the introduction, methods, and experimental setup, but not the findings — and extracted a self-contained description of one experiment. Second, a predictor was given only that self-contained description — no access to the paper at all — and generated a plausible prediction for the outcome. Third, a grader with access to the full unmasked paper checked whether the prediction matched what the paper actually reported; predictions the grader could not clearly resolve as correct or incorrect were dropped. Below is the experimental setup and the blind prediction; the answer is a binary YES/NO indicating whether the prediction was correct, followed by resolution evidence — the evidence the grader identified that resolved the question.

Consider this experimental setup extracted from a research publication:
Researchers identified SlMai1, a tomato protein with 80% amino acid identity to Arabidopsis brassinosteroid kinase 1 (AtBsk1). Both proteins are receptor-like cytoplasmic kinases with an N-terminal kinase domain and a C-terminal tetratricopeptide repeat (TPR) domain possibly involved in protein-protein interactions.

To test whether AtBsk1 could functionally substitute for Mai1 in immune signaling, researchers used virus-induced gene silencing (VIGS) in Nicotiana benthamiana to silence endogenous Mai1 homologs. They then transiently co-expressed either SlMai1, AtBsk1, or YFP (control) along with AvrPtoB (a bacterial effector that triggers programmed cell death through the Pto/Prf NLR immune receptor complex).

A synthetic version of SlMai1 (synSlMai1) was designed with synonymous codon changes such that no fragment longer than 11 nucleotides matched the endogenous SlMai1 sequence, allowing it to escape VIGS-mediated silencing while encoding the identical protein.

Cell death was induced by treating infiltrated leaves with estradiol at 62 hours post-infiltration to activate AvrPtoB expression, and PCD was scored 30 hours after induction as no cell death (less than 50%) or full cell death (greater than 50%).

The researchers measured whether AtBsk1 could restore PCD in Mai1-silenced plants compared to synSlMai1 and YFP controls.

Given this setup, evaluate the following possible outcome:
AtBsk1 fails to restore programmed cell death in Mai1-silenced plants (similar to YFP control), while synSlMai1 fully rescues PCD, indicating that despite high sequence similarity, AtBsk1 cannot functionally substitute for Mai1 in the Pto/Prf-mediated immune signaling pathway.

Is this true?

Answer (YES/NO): YES